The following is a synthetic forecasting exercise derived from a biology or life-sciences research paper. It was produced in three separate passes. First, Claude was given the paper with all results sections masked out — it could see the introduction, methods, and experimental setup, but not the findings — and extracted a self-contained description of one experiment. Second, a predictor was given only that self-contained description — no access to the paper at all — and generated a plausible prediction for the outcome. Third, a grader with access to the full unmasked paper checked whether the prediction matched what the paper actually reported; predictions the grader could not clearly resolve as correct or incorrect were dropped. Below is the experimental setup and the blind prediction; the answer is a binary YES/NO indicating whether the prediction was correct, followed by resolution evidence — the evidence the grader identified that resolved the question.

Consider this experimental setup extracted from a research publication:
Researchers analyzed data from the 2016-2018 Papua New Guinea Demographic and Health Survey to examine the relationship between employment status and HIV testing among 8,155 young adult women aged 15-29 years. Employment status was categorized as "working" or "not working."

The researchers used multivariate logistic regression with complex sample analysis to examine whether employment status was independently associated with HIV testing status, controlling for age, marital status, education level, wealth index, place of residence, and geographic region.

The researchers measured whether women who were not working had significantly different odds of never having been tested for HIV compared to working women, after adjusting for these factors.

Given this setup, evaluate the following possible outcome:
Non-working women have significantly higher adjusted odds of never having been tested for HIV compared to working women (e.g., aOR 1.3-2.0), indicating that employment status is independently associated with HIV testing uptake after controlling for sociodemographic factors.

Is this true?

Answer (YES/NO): NO